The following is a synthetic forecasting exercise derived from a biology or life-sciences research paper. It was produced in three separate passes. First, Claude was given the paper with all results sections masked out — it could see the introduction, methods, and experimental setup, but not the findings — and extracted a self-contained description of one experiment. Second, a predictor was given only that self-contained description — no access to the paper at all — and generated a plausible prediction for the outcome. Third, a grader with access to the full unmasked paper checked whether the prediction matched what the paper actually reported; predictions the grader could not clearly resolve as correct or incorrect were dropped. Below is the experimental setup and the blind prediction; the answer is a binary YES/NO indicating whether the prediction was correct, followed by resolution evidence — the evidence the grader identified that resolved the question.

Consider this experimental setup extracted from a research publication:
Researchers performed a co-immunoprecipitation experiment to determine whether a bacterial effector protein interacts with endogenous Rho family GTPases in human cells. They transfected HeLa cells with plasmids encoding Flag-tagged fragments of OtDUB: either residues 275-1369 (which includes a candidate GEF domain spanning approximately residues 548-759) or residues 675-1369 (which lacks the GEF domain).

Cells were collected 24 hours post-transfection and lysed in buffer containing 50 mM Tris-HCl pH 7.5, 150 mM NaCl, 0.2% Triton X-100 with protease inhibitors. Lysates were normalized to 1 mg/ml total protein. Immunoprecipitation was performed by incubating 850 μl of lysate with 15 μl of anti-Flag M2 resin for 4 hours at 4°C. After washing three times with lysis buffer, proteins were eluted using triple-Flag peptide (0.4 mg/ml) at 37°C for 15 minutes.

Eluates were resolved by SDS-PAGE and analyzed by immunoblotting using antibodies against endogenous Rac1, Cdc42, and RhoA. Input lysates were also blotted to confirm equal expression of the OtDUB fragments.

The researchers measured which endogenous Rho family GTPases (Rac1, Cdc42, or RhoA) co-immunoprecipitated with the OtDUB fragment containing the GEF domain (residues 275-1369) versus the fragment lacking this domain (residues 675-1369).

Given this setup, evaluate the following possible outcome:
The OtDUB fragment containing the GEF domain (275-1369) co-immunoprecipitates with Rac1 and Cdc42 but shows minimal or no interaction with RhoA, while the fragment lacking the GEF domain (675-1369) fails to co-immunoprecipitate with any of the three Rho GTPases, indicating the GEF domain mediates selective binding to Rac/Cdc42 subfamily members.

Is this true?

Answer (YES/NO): YES